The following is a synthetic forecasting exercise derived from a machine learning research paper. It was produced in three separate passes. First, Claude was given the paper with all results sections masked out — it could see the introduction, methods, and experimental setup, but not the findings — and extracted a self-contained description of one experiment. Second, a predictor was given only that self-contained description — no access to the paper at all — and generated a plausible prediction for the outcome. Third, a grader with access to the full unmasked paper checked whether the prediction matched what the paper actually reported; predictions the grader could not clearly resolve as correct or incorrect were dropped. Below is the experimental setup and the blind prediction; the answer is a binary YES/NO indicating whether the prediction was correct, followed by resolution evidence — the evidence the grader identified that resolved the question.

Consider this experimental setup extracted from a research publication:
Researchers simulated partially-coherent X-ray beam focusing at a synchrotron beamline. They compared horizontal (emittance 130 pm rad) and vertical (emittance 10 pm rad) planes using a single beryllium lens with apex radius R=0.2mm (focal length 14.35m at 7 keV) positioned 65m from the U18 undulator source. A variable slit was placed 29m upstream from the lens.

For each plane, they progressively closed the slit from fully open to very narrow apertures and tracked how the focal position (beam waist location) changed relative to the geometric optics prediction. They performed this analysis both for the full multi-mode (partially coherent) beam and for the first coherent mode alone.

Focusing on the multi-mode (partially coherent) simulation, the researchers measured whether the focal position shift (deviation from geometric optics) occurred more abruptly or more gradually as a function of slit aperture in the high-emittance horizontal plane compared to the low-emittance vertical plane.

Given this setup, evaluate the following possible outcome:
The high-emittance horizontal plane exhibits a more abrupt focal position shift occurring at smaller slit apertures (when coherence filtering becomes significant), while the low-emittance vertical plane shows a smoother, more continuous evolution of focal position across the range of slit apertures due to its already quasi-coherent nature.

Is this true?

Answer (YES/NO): NO